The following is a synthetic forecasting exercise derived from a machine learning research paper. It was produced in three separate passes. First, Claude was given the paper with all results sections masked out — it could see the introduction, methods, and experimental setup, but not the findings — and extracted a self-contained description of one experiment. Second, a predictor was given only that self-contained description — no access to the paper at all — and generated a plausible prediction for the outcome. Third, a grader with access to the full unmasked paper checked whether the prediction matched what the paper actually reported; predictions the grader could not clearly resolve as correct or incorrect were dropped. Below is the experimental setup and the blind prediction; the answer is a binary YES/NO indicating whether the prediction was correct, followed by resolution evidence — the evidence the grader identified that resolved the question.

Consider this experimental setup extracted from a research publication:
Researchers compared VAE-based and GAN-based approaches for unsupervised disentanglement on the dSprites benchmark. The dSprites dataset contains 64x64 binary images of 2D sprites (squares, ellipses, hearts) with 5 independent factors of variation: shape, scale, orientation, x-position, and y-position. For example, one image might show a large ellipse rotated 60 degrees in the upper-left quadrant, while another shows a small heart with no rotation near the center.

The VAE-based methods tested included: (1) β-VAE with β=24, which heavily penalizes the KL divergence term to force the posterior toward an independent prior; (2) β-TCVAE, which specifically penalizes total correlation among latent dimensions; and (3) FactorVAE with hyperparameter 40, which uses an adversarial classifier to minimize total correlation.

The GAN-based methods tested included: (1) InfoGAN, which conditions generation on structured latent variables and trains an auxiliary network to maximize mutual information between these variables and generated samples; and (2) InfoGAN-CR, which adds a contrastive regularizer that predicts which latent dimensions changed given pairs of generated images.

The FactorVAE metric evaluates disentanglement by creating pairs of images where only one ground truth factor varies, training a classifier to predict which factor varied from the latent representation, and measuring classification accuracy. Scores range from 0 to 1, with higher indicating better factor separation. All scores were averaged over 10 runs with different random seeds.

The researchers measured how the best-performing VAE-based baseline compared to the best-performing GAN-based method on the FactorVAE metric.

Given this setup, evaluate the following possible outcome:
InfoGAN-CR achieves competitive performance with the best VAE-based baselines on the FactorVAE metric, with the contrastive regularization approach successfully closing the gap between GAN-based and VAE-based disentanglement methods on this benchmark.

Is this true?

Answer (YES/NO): NO